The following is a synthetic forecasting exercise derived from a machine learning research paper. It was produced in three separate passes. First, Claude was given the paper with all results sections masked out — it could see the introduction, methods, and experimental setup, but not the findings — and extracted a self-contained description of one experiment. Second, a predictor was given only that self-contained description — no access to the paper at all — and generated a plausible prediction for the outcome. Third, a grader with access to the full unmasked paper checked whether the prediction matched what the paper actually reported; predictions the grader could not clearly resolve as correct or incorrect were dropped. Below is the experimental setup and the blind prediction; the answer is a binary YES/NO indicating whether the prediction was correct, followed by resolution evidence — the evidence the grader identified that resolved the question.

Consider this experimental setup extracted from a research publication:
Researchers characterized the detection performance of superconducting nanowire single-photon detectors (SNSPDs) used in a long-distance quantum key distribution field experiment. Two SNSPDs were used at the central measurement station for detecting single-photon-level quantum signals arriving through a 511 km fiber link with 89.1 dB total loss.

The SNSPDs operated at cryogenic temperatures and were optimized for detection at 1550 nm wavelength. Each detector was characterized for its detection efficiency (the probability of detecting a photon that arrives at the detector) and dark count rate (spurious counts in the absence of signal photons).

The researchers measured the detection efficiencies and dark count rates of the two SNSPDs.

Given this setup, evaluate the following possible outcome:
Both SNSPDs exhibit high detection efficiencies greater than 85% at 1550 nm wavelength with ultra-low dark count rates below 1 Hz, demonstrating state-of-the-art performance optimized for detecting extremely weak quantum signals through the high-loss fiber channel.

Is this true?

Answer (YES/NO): NO